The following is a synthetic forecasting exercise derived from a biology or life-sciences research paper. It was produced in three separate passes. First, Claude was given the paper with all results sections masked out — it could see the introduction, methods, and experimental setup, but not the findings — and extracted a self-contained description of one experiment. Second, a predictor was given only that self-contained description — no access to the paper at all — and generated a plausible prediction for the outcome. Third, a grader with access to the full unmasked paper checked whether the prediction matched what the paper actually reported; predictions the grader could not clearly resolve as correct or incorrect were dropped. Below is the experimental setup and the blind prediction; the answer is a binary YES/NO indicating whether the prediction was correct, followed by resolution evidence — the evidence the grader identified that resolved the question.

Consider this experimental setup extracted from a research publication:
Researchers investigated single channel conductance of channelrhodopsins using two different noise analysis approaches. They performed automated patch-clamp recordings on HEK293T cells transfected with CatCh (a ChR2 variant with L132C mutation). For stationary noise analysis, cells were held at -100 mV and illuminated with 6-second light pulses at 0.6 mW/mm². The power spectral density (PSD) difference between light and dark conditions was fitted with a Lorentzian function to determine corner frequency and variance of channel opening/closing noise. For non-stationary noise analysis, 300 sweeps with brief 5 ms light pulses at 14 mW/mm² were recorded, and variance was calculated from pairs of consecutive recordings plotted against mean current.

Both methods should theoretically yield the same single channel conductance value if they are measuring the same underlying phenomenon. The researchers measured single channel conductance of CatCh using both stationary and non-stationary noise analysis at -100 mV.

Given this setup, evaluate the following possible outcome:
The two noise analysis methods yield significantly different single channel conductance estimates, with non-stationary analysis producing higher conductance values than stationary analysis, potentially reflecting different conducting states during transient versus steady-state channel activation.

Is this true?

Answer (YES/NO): NO